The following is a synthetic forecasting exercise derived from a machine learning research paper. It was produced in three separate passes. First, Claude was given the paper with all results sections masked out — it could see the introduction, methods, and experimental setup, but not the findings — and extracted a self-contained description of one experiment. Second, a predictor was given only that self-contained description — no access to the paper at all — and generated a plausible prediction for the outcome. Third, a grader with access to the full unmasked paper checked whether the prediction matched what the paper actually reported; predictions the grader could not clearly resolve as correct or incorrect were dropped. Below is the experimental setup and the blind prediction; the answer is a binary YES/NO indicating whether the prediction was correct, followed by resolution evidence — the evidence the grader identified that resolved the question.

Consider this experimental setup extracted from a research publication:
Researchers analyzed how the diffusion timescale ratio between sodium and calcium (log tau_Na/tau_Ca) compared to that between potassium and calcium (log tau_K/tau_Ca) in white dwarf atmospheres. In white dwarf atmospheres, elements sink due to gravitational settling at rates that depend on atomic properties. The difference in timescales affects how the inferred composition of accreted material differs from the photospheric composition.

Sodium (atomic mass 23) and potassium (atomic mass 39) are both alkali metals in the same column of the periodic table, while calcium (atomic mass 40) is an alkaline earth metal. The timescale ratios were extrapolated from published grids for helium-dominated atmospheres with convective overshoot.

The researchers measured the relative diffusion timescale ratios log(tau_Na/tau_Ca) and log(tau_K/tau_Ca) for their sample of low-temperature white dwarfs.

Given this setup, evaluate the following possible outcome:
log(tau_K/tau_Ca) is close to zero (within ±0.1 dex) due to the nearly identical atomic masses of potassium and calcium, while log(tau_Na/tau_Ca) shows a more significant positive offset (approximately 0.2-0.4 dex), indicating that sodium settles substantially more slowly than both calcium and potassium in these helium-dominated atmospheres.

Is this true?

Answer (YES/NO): YES